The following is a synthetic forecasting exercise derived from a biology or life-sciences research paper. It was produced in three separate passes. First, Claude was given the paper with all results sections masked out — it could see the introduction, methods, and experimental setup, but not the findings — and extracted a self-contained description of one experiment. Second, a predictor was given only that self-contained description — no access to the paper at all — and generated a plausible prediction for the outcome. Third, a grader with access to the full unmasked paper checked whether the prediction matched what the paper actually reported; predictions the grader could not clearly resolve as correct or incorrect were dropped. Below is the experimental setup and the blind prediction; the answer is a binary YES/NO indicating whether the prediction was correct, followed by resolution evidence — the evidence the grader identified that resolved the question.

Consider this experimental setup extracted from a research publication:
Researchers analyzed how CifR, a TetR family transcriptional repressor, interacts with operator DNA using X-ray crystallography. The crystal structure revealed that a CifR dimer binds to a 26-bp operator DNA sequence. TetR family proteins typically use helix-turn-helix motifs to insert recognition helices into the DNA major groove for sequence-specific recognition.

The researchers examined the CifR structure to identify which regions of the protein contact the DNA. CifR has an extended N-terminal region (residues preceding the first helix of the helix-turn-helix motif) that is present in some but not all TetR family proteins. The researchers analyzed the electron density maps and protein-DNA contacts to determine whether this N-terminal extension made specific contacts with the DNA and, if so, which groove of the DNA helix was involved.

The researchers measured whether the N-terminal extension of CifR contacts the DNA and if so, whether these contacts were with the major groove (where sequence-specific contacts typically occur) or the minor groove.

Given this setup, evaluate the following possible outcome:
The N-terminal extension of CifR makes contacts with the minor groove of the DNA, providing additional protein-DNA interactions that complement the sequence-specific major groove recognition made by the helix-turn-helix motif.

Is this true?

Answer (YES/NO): NO